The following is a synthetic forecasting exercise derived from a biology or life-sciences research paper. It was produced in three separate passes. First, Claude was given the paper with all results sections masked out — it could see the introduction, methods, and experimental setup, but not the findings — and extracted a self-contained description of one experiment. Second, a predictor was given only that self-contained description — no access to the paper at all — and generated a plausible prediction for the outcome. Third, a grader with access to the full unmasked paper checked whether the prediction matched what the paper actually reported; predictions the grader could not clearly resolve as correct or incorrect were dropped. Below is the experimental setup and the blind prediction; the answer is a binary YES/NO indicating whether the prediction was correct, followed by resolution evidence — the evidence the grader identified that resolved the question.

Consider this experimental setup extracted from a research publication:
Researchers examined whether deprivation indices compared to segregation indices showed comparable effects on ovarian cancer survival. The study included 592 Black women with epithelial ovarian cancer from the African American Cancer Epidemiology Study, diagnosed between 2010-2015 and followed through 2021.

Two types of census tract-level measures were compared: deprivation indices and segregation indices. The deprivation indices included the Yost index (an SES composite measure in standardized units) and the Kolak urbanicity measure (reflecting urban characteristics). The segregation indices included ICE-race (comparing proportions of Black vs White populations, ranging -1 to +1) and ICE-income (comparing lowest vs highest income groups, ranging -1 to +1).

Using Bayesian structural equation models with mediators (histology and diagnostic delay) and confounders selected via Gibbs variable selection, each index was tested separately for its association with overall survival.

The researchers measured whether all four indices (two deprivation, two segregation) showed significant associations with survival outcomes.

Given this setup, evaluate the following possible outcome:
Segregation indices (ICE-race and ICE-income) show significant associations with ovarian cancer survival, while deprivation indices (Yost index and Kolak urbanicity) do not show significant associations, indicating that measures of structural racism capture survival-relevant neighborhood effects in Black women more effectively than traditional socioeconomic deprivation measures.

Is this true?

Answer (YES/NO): NO